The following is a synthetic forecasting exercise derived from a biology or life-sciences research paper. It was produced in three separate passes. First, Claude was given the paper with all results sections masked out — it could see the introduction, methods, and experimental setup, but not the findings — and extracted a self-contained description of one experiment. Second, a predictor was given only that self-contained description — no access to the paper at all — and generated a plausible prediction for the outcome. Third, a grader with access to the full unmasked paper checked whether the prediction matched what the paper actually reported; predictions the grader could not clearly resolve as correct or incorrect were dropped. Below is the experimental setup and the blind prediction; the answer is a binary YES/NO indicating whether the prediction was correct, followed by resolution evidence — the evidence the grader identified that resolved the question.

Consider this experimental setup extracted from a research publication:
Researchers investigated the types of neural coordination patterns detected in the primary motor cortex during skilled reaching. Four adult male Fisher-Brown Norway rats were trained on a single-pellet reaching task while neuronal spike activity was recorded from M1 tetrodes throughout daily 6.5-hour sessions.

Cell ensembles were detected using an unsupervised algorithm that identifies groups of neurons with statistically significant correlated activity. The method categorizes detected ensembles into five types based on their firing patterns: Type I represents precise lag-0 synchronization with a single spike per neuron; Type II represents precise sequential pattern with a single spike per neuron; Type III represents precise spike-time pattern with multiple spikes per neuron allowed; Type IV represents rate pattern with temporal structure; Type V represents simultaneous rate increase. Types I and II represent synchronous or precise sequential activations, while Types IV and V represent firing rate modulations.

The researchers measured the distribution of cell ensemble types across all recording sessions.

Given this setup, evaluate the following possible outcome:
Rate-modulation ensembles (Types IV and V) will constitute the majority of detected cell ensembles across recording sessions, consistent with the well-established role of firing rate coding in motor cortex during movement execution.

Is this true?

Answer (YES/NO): YES